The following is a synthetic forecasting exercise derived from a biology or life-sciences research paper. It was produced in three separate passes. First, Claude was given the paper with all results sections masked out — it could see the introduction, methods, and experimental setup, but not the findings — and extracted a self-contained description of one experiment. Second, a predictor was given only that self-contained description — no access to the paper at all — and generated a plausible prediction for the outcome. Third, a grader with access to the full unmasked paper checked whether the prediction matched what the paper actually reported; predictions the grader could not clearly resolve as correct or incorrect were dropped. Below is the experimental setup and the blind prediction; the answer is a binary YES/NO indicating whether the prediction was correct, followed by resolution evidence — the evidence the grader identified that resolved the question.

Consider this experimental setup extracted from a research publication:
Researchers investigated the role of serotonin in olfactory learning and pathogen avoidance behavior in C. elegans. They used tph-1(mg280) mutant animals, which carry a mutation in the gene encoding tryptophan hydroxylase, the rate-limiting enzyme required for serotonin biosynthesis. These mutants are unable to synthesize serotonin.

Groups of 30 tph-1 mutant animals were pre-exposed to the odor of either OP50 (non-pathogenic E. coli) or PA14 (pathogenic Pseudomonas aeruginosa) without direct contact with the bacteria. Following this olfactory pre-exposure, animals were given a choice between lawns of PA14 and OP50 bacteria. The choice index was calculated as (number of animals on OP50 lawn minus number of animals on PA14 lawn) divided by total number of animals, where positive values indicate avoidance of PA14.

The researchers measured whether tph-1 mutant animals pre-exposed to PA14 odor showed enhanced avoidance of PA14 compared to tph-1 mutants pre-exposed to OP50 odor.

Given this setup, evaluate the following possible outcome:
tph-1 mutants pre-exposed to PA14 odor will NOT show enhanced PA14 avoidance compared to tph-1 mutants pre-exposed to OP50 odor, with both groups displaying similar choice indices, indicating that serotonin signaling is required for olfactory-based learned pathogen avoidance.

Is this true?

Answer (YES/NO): YES